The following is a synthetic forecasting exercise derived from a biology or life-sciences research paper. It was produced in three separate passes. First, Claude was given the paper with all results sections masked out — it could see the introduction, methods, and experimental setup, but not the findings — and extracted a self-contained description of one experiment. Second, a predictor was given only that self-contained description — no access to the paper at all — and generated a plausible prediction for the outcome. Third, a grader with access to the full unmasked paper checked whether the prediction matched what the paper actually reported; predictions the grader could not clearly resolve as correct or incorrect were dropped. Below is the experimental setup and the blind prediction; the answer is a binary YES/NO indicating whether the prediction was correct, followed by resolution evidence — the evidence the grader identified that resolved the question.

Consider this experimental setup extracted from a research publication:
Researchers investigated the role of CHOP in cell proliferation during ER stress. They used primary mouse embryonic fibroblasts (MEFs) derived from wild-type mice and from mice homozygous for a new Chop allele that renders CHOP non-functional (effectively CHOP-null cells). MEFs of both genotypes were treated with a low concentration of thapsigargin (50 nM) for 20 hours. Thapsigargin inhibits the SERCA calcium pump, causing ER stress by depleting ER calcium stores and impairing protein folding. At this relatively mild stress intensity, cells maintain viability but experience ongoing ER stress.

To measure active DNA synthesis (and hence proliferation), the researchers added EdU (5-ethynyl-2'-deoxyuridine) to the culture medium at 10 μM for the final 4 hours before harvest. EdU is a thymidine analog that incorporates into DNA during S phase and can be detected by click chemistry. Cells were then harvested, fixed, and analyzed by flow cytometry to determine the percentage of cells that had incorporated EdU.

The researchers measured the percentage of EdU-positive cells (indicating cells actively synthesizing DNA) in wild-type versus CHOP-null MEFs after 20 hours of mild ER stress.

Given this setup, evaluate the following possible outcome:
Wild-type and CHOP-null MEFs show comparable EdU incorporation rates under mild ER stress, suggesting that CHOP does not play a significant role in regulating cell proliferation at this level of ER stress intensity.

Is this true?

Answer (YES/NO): NO